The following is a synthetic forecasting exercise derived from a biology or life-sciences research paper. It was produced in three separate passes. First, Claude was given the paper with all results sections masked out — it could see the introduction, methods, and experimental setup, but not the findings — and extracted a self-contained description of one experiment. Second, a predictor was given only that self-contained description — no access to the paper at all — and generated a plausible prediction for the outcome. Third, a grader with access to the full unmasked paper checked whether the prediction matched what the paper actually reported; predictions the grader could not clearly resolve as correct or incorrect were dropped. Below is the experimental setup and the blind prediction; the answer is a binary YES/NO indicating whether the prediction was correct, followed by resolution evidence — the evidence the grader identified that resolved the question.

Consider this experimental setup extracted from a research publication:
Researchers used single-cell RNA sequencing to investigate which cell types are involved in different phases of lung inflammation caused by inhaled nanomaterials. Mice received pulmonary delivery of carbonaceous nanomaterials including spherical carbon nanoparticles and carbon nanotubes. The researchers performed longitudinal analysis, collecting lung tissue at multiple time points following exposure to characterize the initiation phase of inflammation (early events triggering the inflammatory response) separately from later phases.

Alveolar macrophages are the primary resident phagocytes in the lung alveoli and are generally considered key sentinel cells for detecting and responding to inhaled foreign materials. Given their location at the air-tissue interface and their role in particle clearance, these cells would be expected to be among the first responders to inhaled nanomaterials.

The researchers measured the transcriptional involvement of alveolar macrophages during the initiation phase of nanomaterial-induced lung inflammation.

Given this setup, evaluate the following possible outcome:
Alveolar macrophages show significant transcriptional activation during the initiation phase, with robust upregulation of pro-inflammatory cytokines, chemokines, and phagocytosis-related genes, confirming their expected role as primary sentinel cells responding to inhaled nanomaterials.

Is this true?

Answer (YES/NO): NO